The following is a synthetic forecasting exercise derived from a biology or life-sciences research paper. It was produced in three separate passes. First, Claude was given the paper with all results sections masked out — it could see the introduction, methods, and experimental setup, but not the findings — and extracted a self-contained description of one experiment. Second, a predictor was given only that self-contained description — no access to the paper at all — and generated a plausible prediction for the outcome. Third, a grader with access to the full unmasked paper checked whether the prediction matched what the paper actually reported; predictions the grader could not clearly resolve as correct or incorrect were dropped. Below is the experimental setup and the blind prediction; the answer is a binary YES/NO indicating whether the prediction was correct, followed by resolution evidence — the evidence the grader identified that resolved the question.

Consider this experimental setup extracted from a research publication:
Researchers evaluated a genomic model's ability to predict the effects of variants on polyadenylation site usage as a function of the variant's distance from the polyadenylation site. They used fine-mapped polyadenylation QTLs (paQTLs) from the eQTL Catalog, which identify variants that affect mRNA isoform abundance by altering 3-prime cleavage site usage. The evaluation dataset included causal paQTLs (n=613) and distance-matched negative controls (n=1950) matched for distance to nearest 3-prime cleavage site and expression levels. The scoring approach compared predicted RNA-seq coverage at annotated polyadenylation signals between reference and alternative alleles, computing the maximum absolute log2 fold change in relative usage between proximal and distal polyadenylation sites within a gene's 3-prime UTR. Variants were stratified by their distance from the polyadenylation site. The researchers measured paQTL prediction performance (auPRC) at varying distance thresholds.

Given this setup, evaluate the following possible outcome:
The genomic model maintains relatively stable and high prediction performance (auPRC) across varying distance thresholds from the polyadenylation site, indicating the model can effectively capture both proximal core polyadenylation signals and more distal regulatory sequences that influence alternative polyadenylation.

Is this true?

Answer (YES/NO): NO